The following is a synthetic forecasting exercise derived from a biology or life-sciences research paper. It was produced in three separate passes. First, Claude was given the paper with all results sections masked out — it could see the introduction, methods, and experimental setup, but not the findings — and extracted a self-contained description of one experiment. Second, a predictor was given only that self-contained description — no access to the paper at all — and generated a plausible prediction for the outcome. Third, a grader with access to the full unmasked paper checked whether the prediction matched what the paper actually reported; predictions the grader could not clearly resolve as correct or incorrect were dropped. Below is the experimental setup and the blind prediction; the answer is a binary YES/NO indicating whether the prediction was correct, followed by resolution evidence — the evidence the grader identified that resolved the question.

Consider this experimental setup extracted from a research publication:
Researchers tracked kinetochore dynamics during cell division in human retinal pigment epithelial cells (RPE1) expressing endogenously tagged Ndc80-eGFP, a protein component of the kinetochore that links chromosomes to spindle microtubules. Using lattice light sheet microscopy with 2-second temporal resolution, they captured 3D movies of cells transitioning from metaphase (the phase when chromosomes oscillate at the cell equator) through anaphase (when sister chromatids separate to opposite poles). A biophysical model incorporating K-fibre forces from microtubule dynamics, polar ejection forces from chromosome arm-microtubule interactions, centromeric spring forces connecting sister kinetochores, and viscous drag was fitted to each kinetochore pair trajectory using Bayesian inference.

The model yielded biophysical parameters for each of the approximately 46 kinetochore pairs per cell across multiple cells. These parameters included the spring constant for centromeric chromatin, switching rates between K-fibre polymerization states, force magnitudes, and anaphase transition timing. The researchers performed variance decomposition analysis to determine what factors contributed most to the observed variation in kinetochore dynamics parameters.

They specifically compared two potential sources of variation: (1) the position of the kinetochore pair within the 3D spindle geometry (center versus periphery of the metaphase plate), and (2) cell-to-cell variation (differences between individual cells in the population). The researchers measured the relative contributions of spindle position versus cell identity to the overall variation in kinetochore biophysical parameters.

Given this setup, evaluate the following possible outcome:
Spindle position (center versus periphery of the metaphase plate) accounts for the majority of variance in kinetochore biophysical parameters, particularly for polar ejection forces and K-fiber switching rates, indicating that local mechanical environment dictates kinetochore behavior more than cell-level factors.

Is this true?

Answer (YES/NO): YES